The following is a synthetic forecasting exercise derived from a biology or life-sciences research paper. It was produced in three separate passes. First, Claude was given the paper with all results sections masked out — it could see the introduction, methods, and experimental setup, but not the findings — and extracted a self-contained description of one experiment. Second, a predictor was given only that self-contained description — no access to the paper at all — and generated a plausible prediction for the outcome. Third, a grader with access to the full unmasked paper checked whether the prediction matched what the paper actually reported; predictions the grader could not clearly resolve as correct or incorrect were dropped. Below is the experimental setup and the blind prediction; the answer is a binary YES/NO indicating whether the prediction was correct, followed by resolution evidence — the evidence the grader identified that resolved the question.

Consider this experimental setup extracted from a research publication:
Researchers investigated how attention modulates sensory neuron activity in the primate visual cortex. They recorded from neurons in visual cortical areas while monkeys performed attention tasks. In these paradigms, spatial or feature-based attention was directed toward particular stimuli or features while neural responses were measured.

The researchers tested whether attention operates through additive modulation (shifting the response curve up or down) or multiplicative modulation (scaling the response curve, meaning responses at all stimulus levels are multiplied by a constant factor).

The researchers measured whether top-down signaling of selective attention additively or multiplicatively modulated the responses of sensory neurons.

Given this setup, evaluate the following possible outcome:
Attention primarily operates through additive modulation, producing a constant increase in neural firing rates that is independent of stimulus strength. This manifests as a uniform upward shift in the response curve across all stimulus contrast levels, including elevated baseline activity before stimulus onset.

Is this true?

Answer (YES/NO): NO